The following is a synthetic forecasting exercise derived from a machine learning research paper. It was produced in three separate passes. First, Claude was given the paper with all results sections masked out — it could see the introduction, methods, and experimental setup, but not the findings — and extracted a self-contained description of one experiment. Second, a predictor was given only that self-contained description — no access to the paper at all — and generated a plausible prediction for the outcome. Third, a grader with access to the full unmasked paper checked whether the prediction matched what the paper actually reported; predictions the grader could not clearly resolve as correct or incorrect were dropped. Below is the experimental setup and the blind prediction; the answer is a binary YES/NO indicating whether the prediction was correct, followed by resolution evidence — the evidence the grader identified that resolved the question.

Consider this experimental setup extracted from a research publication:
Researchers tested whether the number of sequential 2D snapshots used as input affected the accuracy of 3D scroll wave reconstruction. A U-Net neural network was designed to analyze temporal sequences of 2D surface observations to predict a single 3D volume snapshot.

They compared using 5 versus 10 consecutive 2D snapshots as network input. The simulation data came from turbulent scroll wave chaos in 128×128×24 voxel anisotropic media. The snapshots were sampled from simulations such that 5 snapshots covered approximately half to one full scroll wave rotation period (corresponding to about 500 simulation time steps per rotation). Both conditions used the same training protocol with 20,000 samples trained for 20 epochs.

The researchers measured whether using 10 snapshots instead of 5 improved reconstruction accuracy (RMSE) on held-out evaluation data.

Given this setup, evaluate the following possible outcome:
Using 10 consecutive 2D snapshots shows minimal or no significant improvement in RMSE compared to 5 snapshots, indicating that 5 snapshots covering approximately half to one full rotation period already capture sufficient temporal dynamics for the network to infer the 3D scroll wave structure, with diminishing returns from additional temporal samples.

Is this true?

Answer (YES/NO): YES